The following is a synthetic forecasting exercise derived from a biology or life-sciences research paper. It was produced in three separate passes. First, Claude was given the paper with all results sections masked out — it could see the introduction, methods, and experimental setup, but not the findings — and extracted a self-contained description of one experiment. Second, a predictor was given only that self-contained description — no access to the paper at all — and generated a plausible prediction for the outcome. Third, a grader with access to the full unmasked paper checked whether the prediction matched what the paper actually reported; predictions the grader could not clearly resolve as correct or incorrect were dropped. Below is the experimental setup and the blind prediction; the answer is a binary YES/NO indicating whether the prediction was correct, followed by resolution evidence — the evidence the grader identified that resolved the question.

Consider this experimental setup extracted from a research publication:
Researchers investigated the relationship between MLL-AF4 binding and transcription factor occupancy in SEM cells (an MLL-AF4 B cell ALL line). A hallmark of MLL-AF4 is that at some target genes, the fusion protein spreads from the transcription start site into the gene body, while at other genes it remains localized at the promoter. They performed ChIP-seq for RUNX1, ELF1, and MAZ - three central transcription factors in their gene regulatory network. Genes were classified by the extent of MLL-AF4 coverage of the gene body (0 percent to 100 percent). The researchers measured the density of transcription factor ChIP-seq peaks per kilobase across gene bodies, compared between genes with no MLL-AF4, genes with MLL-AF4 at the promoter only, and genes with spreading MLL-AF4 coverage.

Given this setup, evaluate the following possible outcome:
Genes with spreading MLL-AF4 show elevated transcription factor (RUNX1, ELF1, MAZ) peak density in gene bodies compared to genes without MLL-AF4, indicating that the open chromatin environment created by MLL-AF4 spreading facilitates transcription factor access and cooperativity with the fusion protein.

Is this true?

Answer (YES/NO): YES